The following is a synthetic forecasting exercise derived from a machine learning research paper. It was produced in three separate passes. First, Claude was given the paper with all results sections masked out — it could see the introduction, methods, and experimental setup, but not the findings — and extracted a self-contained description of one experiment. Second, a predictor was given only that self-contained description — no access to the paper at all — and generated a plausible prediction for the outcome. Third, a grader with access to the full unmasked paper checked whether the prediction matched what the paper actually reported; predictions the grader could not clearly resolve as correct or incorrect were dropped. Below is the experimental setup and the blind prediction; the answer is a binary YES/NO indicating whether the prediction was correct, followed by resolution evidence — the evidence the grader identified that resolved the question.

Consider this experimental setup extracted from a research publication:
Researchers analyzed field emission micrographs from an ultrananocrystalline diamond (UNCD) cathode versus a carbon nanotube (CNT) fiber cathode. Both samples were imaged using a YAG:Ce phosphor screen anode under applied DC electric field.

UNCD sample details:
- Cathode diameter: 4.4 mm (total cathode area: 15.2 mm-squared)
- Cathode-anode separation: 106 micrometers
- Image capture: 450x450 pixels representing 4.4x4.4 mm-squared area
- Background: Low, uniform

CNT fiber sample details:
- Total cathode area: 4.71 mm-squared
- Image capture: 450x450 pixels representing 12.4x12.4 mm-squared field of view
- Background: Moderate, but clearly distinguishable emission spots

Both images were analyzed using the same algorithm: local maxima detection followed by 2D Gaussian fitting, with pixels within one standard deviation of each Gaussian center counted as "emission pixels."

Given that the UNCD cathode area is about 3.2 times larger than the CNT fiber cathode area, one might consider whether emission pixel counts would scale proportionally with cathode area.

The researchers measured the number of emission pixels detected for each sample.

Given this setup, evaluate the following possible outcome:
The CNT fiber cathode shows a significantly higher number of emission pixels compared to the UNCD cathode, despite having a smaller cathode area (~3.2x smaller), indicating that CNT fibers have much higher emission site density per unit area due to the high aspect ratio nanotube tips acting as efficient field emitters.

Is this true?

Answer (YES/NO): NO